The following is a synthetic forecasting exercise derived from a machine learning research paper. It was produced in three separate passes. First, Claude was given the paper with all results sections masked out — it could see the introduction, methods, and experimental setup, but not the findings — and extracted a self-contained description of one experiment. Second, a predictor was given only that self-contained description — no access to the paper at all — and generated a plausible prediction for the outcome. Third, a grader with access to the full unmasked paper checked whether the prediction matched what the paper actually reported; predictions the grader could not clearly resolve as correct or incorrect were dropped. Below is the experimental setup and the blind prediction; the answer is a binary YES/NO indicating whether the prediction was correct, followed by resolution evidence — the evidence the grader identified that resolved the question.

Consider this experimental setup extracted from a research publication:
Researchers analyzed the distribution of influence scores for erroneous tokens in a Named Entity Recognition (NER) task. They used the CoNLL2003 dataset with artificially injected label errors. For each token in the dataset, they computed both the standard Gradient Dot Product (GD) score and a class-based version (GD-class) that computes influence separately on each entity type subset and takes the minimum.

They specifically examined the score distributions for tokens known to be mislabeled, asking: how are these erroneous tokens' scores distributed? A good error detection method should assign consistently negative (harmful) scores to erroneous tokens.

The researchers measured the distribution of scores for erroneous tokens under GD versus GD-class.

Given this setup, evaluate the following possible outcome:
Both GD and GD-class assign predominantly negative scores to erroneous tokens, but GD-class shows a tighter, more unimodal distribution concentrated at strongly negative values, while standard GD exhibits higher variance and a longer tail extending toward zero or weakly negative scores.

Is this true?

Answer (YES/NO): NO